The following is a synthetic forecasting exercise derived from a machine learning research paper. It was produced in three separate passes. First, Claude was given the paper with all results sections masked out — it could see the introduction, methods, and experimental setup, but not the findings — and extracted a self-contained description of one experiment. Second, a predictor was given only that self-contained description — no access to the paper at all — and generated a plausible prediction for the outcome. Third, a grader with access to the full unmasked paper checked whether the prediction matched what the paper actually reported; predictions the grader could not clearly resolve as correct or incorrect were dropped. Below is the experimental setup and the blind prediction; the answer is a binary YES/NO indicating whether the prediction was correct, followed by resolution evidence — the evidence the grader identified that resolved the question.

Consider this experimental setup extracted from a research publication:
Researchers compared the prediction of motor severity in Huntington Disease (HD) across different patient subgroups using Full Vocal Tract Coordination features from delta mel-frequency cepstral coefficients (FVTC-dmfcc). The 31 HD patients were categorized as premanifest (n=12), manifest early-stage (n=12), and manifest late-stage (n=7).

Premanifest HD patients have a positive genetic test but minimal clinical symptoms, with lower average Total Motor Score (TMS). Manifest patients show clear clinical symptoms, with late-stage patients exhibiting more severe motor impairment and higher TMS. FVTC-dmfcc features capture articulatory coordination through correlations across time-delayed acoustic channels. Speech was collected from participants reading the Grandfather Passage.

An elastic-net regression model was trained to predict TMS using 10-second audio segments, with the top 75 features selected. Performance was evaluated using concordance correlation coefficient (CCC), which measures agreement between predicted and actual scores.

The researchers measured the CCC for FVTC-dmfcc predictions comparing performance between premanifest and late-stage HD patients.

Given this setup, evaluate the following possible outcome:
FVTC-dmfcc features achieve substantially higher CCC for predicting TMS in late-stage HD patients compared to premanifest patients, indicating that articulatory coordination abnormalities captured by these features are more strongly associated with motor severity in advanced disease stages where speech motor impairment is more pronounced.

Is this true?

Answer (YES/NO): YES